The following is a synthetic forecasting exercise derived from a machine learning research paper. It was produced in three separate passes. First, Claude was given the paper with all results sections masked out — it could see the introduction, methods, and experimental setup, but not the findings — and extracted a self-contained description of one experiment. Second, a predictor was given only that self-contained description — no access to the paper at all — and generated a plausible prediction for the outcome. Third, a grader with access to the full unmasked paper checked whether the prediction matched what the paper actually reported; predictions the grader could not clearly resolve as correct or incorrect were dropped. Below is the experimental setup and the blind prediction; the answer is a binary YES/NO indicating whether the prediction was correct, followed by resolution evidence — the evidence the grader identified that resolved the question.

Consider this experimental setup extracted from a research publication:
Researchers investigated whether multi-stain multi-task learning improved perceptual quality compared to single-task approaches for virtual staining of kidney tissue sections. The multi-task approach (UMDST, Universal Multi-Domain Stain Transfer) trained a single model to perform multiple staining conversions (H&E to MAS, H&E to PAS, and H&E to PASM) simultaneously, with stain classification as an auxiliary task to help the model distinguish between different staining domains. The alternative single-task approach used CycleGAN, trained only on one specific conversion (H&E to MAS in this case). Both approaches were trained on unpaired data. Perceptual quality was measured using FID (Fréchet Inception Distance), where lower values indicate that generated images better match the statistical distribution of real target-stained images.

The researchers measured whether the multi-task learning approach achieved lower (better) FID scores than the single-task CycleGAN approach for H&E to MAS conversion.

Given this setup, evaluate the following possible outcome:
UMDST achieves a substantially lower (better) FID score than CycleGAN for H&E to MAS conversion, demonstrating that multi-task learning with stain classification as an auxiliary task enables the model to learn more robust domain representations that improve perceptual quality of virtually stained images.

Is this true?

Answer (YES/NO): NO